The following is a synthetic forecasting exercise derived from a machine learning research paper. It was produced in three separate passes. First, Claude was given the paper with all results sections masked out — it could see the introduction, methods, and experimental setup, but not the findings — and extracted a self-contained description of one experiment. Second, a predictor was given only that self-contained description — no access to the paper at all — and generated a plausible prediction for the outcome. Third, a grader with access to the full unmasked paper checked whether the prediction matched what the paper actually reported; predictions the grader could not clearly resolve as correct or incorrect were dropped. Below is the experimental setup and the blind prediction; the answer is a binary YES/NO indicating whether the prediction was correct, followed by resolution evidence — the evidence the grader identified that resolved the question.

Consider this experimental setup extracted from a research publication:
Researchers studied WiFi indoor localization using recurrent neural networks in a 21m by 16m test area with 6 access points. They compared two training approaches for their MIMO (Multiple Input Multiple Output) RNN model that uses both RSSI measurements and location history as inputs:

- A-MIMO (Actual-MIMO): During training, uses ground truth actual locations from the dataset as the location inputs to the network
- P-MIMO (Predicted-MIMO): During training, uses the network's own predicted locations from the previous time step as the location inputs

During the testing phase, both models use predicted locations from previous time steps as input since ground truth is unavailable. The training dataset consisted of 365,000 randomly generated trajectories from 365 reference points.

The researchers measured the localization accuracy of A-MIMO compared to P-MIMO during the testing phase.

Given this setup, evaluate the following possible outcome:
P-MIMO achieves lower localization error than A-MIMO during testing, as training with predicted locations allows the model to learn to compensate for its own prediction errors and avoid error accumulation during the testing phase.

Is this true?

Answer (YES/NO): YES